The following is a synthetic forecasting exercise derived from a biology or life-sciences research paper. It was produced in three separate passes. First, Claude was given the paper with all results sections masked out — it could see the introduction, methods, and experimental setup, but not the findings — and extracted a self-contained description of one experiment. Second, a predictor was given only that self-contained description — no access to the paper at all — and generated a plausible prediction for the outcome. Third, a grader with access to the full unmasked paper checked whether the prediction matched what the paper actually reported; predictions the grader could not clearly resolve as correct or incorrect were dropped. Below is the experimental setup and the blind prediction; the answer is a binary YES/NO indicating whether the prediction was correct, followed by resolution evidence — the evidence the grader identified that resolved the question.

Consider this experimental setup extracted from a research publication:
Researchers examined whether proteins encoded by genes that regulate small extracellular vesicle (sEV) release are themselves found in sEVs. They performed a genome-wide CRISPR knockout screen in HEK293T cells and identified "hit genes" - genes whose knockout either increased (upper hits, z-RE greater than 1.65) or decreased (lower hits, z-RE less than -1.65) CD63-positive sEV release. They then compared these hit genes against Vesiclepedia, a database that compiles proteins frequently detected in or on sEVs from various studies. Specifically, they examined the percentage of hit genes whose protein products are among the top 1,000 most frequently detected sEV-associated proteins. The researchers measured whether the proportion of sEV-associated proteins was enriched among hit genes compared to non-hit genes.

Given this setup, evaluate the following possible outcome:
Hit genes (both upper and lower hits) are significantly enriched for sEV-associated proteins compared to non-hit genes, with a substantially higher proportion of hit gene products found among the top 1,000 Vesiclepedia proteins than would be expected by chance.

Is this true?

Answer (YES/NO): NO